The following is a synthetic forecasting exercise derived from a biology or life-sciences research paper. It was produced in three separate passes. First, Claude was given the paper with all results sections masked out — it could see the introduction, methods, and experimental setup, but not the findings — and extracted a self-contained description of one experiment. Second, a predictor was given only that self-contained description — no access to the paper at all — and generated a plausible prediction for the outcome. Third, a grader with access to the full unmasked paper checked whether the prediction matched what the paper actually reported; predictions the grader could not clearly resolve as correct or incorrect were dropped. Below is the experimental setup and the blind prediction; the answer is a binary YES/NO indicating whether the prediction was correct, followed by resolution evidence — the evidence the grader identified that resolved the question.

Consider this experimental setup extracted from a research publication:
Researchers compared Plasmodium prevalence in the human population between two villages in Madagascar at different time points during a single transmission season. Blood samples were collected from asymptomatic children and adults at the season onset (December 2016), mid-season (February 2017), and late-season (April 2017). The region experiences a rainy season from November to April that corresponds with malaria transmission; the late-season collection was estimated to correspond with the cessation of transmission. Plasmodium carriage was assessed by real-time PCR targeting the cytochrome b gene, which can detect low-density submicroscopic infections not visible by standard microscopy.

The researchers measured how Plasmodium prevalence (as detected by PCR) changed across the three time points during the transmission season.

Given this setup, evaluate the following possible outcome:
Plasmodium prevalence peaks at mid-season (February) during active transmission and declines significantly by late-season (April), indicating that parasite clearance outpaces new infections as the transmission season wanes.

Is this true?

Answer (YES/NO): NO